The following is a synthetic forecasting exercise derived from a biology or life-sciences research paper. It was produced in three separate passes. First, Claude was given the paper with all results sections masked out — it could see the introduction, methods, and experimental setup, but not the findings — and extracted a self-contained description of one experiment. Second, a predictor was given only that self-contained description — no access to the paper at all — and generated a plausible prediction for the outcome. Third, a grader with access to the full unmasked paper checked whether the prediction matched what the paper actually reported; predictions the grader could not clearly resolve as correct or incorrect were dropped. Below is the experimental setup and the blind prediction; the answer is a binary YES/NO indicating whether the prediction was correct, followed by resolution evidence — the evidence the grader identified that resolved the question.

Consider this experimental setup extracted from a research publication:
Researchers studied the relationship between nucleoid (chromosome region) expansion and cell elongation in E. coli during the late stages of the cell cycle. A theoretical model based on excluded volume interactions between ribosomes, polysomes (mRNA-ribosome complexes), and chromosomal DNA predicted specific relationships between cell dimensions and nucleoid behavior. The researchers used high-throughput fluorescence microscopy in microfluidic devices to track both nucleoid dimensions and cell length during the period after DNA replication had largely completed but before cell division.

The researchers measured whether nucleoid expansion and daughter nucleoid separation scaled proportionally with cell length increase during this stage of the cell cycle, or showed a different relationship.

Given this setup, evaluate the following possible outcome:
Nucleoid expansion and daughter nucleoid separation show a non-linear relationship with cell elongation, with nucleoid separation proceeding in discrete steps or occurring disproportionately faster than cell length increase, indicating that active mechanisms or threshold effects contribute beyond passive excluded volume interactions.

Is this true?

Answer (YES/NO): NO